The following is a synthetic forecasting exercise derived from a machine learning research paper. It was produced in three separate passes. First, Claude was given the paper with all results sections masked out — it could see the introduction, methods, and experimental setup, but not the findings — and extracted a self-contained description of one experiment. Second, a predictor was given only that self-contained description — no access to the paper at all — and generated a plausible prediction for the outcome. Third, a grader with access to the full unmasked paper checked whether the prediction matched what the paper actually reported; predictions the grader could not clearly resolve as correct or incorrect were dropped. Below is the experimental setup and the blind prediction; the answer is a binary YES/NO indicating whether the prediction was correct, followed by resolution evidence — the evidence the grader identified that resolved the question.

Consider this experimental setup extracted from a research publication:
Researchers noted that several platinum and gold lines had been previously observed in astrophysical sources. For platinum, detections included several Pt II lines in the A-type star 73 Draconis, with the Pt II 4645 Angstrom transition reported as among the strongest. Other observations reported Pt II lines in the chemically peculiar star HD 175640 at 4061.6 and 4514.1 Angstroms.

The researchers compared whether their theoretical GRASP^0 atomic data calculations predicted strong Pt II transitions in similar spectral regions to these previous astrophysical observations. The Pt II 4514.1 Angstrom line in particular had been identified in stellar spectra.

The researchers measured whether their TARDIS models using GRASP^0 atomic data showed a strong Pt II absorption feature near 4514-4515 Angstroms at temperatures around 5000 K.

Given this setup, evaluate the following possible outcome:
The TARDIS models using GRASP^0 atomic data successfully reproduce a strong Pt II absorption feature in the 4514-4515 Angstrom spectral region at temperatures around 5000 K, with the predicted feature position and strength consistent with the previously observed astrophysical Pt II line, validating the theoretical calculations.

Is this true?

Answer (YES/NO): YES